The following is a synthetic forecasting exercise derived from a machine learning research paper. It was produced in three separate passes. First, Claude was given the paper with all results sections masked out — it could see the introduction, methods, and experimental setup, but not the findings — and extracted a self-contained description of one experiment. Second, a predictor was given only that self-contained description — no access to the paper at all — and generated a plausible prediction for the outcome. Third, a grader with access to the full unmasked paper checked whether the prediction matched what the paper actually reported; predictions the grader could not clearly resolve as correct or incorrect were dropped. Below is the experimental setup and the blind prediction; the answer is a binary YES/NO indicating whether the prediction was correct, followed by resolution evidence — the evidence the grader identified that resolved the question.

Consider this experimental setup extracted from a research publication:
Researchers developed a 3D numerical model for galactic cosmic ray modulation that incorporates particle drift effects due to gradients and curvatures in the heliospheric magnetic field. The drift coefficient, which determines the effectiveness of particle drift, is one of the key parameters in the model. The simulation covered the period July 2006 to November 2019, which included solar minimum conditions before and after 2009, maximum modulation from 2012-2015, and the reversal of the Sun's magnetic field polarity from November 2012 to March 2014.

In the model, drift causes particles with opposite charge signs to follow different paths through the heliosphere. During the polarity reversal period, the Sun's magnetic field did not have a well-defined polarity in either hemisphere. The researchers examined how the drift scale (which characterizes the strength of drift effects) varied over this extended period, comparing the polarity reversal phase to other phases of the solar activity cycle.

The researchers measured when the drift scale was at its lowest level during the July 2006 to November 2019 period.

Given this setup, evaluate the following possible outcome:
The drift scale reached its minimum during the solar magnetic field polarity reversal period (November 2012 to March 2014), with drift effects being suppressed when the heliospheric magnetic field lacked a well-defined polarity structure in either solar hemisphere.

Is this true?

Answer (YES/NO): YES